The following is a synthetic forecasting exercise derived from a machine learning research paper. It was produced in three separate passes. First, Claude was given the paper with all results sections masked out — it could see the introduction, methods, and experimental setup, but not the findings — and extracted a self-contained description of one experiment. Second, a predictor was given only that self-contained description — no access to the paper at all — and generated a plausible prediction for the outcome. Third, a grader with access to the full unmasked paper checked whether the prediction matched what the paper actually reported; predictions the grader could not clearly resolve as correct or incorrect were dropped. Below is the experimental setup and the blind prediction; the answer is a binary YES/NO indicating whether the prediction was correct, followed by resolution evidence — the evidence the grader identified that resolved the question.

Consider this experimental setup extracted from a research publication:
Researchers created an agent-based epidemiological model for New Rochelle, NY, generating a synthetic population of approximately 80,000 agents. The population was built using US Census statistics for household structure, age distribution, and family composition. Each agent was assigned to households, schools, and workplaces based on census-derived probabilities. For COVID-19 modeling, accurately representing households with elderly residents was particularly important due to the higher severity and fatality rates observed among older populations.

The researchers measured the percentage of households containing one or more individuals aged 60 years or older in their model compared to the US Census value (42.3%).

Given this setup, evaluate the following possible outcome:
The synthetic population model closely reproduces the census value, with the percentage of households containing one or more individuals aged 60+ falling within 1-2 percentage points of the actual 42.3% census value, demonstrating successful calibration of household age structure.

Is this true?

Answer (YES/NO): NO